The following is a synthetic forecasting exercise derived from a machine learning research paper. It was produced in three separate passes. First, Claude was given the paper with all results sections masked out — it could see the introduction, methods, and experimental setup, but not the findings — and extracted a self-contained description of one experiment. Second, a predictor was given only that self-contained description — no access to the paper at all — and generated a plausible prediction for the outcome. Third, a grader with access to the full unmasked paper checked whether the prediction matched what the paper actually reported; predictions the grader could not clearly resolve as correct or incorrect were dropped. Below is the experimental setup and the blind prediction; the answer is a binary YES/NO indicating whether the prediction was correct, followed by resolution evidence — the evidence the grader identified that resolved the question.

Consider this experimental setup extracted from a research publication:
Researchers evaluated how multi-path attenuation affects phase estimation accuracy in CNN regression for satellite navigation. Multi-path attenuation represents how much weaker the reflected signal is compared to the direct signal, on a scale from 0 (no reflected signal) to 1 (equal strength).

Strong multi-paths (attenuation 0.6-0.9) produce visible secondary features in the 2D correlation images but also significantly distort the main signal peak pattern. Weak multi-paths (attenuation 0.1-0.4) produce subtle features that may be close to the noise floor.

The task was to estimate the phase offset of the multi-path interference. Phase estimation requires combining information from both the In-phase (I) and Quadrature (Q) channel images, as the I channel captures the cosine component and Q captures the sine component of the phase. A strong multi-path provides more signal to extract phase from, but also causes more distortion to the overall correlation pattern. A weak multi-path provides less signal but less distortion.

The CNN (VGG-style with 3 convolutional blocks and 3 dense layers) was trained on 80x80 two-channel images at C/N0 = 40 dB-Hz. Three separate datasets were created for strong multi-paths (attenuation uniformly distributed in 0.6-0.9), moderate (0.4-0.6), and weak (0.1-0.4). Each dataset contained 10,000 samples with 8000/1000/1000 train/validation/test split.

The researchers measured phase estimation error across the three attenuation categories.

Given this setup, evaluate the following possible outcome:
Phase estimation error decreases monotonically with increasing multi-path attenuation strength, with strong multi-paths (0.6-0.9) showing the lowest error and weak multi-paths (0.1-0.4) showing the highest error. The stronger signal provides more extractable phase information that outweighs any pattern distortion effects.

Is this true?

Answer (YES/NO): YES